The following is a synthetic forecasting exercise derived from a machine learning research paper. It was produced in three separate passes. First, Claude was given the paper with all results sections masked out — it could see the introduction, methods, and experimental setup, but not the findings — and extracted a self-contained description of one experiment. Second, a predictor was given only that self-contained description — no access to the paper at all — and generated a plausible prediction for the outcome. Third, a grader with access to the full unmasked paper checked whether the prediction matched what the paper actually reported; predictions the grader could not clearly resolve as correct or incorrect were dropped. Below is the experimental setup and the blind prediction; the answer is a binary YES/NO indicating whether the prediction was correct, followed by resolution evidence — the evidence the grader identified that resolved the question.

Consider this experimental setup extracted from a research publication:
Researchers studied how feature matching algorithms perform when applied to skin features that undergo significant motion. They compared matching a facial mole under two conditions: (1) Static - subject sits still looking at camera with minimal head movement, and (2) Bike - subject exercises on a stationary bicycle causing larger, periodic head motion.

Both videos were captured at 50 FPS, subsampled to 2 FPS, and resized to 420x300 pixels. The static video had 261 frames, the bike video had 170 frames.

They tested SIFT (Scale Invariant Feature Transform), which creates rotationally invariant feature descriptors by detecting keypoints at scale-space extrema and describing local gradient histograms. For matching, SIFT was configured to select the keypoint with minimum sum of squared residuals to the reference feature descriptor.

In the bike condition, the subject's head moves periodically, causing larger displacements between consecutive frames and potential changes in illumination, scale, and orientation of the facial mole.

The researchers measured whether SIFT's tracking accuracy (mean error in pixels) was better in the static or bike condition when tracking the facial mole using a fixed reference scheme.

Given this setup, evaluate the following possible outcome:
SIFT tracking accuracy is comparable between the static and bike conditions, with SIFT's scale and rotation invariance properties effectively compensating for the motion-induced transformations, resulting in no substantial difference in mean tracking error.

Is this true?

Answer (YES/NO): YES